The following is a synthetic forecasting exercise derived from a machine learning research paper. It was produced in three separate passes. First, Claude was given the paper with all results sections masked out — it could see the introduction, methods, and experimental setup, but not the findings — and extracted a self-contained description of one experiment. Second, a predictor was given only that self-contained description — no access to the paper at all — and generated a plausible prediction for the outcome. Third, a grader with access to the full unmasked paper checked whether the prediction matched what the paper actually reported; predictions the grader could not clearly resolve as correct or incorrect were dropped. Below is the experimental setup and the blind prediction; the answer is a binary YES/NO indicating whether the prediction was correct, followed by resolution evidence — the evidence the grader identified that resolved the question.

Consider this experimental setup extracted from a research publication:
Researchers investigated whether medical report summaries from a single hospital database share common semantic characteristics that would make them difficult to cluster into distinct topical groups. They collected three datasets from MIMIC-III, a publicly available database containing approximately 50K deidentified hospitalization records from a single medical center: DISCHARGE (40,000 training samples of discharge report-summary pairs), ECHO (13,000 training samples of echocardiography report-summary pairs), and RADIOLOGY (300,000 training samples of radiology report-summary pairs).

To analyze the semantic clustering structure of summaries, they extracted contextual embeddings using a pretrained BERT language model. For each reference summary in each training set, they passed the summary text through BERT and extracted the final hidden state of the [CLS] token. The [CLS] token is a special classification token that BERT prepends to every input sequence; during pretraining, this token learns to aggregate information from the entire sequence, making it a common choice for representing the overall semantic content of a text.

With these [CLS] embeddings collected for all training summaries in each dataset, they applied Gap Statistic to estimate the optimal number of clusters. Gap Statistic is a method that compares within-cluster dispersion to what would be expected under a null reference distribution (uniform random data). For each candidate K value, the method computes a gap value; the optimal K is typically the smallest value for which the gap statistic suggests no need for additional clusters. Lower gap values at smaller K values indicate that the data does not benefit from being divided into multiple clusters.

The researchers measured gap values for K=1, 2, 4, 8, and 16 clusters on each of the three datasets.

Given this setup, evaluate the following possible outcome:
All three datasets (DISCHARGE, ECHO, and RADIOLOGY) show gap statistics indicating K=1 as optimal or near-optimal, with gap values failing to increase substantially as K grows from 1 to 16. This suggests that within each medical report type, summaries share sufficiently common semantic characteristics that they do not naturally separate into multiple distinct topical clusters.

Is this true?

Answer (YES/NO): YES